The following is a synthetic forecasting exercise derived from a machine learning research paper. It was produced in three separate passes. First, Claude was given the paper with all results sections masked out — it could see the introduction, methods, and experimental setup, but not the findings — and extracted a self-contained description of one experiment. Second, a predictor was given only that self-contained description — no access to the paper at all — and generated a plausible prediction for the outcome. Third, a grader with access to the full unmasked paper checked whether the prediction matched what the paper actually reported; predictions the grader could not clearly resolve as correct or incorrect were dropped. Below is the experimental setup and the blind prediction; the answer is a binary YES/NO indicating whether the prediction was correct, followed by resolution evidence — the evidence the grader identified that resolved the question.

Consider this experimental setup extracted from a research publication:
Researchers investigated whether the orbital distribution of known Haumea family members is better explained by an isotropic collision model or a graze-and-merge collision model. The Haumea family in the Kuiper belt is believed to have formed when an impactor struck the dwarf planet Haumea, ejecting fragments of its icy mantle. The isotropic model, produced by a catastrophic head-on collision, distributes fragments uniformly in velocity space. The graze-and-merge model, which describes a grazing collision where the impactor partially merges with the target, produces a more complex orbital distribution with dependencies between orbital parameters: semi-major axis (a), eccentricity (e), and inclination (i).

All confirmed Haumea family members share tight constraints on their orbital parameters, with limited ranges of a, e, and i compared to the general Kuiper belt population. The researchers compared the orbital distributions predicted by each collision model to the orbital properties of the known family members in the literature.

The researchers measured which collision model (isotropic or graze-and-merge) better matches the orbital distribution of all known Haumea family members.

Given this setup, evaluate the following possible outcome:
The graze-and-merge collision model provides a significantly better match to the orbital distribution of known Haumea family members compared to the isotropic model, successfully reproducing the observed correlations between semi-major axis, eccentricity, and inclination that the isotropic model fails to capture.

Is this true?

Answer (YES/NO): NO